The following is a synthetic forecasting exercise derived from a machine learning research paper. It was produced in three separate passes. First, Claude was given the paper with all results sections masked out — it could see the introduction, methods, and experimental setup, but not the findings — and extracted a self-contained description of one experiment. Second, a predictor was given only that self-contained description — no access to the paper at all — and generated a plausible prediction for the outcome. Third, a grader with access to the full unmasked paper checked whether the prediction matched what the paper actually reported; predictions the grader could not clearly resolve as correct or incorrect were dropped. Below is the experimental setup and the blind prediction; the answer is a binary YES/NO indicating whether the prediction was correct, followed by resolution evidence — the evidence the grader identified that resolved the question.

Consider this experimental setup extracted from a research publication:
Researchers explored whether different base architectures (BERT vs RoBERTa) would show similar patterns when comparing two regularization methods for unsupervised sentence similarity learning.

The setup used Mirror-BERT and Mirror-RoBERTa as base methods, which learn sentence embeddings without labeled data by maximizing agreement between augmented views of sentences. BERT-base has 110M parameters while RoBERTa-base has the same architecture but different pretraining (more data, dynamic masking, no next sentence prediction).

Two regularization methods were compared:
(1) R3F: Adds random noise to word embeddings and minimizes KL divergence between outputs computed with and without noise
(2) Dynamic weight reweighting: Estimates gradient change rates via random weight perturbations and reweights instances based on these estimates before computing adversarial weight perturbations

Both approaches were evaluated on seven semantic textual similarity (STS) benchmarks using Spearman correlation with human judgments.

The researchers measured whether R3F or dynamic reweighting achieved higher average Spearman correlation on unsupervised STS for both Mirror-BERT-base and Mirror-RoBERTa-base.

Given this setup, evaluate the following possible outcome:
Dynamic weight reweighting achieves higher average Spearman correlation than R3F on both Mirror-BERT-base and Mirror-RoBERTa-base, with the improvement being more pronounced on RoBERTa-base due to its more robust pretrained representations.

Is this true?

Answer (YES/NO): NO